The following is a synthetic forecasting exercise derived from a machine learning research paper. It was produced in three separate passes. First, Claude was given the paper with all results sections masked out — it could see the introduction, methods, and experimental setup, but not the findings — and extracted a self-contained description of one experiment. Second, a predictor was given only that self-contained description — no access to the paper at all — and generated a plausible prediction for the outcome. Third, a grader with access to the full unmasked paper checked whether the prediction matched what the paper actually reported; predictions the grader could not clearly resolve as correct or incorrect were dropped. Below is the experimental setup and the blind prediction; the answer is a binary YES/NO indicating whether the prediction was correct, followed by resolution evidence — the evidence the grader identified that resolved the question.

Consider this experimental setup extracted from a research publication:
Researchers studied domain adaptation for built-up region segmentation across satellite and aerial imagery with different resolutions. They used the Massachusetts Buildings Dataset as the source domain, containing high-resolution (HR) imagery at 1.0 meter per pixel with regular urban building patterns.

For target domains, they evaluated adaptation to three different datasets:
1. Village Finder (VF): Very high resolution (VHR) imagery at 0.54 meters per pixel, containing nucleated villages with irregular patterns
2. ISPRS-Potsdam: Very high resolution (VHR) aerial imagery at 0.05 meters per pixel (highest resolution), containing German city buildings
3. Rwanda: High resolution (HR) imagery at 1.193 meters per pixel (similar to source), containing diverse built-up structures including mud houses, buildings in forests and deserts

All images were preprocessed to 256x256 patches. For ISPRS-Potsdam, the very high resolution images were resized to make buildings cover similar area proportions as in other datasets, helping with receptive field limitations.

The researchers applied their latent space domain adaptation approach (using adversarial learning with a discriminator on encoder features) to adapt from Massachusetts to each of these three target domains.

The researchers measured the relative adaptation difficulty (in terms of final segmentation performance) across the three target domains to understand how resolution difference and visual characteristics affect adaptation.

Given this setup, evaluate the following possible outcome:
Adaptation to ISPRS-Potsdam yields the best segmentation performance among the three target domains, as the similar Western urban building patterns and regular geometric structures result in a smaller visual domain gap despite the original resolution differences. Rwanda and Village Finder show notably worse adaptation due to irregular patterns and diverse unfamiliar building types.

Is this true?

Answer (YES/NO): NO